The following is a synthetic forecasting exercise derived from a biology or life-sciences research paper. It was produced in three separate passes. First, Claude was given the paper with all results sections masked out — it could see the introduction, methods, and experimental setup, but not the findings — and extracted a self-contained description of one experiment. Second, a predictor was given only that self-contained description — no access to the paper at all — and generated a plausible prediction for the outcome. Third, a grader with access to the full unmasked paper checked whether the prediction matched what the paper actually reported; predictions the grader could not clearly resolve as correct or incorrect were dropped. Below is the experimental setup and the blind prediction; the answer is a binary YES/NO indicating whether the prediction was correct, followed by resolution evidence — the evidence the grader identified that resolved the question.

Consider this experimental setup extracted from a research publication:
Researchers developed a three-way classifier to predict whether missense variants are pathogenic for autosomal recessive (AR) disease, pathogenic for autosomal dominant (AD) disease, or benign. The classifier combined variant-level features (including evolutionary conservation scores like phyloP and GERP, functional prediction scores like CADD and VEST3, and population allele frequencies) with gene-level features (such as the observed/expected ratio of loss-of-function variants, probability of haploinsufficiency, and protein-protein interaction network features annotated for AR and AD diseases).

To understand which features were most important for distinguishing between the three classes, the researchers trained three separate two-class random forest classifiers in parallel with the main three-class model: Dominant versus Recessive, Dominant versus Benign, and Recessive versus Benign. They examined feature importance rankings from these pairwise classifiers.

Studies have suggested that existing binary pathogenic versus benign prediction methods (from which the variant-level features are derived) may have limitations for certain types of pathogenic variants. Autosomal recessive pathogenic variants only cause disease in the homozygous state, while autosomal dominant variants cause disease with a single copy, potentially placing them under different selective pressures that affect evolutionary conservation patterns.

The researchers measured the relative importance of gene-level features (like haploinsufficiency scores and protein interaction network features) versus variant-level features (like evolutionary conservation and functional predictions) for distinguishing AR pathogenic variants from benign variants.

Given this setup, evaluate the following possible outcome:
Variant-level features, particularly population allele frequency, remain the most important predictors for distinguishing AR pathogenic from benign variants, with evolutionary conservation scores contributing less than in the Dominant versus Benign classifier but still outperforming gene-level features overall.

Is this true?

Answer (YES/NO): NO